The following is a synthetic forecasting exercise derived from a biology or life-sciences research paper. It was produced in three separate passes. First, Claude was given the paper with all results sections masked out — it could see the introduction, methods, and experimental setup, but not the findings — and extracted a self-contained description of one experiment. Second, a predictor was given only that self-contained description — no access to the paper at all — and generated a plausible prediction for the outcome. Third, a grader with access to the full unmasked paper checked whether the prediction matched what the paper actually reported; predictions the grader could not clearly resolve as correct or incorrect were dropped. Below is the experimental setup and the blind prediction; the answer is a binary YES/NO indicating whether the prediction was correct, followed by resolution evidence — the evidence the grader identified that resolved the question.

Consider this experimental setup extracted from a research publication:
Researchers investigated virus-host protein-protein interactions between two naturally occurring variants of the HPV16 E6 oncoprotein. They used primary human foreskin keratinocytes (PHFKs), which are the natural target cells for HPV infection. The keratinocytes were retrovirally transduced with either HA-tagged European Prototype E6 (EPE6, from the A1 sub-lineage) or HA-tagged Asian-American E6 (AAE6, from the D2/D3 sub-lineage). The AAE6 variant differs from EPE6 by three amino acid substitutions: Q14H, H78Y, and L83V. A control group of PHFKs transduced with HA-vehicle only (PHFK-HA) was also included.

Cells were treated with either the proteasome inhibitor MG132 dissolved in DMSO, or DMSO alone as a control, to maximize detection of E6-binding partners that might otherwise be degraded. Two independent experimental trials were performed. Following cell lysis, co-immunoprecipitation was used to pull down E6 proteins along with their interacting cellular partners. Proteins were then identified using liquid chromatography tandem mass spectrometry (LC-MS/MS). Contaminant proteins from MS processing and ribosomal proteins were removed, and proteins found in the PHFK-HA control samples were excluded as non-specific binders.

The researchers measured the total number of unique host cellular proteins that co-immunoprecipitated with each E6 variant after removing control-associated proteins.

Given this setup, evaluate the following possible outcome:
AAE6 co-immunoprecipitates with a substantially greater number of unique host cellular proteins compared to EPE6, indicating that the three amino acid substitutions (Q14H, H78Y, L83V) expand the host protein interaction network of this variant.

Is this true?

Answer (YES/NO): NO